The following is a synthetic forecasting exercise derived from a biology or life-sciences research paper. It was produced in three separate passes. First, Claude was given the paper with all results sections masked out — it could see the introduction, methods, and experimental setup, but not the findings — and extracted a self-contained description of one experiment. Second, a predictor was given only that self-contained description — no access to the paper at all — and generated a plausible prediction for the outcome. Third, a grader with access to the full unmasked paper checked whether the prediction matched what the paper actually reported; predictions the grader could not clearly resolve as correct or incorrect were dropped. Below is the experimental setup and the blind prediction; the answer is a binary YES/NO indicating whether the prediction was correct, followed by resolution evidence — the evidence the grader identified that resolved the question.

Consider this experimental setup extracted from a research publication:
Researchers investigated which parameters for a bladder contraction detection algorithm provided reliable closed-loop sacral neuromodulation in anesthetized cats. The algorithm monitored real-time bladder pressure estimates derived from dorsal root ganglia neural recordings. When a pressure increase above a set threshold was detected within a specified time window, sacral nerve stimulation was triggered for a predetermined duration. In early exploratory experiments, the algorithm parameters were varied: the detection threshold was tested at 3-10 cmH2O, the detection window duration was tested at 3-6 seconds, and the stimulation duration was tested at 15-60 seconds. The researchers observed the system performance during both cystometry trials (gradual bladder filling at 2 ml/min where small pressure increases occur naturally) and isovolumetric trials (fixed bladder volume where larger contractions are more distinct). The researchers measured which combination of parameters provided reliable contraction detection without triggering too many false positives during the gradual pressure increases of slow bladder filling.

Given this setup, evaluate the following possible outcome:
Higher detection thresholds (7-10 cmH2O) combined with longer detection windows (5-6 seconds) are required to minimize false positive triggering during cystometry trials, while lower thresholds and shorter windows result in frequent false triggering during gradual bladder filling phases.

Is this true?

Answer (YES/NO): NO